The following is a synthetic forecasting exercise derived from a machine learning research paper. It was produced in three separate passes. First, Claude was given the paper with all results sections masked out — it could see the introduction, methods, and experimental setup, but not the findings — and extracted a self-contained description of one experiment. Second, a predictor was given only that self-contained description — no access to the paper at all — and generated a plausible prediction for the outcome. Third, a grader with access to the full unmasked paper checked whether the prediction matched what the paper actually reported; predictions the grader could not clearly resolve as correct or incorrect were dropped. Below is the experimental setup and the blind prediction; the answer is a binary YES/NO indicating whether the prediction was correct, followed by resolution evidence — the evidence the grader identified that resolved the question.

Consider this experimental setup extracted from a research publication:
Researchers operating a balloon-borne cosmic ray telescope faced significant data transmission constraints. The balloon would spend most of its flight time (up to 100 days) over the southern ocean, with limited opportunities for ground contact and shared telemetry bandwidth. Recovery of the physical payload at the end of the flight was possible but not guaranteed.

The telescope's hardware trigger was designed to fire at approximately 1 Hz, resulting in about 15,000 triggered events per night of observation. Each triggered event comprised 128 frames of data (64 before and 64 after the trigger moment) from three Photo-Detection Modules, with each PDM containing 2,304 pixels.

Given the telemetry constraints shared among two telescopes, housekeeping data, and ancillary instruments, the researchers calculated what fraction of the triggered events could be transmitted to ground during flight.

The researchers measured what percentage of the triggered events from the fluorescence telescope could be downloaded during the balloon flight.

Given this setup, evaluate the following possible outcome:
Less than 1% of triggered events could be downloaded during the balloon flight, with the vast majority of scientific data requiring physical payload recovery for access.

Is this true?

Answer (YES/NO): NO